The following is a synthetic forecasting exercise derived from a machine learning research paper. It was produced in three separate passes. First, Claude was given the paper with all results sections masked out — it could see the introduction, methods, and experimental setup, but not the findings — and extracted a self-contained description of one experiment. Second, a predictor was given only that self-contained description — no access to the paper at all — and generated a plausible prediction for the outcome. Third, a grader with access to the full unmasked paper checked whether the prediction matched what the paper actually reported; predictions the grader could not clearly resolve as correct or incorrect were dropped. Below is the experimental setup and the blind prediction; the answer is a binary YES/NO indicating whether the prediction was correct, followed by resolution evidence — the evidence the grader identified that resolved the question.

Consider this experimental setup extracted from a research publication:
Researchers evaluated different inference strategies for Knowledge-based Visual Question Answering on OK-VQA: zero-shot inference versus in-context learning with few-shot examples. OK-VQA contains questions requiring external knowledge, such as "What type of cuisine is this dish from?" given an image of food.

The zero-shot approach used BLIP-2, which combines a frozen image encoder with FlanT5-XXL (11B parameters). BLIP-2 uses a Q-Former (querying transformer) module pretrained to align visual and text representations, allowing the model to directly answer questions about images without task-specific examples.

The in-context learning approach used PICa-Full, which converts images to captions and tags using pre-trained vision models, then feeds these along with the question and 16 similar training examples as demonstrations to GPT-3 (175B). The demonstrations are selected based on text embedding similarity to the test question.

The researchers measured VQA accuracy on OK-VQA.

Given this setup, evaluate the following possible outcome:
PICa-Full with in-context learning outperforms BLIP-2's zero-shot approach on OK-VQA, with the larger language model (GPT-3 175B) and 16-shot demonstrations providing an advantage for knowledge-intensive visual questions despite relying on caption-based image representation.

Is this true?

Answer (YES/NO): YES